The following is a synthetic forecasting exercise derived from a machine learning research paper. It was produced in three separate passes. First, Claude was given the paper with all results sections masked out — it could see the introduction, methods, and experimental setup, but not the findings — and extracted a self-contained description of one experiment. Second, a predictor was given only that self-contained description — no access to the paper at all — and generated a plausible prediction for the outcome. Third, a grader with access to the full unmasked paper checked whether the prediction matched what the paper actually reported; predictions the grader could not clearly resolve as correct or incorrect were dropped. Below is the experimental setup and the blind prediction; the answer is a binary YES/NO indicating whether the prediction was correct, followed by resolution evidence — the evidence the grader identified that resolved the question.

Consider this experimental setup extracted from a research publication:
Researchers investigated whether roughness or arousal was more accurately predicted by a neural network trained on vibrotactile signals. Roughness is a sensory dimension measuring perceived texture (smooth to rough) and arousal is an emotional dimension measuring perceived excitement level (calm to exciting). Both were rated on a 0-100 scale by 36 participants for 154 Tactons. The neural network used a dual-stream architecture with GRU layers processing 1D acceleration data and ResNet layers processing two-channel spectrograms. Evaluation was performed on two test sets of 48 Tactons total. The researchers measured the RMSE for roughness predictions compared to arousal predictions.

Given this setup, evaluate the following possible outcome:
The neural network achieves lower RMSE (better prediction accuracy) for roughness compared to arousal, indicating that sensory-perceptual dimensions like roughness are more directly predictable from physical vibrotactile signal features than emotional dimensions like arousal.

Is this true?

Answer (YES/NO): NO